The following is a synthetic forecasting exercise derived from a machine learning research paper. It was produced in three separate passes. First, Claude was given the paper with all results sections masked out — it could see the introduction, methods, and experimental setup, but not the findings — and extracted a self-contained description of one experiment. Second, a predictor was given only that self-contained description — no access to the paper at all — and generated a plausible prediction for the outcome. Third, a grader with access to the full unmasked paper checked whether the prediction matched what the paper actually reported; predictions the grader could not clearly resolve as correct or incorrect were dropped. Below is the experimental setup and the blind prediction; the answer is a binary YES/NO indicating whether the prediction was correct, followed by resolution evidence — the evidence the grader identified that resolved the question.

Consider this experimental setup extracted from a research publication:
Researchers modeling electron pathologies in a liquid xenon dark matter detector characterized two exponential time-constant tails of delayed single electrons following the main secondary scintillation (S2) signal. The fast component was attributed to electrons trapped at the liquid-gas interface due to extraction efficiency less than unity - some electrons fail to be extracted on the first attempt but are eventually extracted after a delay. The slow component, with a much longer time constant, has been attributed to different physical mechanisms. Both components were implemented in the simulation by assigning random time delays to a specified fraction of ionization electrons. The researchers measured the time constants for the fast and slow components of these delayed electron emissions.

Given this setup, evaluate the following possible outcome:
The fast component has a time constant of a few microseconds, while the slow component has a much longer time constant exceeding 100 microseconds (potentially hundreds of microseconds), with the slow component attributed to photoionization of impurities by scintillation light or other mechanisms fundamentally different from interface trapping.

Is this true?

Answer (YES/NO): NO